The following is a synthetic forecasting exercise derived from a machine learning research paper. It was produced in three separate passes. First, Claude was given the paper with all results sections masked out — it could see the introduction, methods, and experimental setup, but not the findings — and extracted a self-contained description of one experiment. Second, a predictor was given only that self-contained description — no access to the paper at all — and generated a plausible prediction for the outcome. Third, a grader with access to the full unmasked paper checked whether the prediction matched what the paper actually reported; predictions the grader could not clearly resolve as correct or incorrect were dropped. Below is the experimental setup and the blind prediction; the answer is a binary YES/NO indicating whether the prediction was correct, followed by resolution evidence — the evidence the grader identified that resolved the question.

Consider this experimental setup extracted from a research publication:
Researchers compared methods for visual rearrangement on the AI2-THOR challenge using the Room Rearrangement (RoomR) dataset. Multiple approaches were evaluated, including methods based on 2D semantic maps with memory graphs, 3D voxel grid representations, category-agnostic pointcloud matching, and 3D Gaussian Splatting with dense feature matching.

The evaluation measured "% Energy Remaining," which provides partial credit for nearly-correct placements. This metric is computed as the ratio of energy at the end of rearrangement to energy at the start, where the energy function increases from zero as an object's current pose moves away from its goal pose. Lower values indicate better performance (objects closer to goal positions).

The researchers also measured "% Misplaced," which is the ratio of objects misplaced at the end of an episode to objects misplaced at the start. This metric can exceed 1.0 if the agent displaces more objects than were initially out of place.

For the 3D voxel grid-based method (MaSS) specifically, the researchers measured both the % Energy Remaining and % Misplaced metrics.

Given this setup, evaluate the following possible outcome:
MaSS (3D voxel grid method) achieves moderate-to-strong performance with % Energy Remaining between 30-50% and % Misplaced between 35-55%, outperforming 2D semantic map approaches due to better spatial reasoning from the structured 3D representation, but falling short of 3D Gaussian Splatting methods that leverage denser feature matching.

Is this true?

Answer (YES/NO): NO